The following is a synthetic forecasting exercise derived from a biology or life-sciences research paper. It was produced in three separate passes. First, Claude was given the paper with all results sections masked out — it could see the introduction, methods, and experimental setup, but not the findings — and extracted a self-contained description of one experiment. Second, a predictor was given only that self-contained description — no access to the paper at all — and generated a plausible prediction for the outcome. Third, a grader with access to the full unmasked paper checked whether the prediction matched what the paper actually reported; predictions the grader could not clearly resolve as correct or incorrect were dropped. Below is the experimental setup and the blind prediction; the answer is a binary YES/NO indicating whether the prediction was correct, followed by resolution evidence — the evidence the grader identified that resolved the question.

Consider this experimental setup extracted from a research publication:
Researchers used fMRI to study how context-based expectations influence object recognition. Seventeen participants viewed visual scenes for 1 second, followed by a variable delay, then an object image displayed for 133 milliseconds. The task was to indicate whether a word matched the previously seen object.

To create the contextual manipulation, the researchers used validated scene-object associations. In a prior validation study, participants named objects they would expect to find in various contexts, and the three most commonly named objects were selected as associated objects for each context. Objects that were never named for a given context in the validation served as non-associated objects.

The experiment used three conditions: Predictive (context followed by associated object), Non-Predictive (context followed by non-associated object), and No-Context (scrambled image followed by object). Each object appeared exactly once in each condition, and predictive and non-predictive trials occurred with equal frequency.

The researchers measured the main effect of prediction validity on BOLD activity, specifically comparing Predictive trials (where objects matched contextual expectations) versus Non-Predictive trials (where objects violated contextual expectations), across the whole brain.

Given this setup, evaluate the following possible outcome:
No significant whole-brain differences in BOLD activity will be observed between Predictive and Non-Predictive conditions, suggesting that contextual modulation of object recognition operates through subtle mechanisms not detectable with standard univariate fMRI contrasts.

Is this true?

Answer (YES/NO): NO